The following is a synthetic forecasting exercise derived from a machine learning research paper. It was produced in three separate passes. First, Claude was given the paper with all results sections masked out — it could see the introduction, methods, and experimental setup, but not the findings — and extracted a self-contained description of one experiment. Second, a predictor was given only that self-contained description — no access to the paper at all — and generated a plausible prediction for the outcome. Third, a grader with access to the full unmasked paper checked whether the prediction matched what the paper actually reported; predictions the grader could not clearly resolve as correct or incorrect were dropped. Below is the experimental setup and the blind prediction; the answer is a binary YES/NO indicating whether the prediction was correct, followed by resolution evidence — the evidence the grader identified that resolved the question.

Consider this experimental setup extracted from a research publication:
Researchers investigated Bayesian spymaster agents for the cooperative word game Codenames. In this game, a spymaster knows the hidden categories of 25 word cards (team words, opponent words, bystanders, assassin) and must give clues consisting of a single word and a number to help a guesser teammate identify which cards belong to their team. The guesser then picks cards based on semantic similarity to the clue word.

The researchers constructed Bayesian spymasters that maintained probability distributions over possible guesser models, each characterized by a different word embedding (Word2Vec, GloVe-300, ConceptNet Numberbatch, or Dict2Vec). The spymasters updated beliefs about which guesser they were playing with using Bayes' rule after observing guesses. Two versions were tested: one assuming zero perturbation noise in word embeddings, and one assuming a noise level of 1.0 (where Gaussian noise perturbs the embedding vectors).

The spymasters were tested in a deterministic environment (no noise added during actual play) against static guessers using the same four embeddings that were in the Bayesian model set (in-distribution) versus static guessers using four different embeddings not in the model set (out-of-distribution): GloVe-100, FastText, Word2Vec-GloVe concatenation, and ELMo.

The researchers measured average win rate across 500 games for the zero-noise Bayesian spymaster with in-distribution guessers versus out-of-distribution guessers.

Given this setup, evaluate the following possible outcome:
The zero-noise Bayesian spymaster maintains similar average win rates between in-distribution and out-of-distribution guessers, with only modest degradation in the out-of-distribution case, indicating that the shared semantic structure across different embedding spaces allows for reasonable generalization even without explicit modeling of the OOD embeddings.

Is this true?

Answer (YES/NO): NO